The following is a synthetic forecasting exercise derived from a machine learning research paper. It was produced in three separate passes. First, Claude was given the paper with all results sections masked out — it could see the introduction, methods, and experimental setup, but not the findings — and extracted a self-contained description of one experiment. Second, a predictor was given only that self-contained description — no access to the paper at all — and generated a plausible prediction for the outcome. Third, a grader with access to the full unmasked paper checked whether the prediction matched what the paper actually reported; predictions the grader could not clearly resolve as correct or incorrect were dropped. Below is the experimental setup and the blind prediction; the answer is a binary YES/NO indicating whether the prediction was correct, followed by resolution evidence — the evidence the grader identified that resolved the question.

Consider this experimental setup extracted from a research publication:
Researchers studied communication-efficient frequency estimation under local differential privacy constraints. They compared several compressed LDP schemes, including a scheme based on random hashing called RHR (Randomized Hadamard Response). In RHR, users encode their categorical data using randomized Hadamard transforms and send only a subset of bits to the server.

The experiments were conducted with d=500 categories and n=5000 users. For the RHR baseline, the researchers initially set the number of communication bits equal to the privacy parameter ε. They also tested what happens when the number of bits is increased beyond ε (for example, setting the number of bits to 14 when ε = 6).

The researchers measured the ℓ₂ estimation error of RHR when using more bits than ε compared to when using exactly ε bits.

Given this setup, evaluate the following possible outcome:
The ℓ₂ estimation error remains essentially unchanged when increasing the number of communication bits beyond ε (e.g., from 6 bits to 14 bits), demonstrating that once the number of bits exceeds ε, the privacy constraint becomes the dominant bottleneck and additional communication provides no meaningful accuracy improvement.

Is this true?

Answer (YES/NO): NO